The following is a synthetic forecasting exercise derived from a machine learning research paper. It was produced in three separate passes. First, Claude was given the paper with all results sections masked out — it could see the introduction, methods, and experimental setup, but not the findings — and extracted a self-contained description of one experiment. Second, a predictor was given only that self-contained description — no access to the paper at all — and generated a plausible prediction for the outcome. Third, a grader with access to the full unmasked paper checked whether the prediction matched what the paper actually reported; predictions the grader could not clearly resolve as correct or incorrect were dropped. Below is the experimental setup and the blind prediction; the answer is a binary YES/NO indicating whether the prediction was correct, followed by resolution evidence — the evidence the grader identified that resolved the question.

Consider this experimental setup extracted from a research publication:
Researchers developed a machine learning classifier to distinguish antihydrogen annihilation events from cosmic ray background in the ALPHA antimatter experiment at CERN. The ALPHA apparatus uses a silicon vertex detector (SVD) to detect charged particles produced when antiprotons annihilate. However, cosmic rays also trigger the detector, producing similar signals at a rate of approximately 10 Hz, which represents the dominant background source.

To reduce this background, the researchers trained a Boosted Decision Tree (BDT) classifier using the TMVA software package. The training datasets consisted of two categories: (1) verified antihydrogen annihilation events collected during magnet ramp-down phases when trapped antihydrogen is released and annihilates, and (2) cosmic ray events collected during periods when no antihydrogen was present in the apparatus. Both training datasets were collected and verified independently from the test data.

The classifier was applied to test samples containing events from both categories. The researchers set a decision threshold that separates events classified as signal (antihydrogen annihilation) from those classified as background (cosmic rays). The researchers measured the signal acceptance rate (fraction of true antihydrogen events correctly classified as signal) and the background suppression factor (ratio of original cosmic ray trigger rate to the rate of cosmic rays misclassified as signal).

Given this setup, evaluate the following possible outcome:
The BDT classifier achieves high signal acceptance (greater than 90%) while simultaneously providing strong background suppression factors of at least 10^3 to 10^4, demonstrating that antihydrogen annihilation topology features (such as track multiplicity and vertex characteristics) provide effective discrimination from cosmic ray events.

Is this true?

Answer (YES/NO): NO